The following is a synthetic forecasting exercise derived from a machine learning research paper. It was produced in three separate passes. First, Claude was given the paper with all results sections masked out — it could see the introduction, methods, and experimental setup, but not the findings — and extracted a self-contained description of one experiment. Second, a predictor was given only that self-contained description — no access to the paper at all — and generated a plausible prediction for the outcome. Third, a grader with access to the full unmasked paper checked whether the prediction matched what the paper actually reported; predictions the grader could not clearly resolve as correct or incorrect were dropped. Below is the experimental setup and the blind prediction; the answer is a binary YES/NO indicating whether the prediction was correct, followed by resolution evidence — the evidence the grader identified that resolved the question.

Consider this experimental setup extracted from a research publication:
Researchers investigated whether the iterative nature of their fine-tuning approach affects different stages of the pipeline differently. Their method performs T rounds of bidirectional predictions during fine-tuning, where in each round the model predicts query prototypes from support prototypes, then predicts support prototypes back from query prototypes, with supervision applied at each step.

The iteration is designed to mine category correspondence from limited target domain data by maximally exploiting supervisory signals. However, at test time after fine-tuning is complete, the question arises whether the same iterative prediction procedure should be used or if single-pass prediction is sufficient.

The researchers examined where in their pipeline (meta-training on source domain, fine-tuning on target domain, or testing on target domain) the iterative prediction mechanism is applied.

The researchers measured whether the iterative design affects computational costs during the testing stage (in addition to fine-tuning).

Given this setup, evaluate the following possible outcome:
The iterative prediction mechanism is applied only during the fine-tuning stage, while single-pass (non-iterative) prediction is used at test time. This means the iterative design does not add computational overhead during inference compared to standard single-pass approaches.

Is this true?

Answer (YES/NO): YES